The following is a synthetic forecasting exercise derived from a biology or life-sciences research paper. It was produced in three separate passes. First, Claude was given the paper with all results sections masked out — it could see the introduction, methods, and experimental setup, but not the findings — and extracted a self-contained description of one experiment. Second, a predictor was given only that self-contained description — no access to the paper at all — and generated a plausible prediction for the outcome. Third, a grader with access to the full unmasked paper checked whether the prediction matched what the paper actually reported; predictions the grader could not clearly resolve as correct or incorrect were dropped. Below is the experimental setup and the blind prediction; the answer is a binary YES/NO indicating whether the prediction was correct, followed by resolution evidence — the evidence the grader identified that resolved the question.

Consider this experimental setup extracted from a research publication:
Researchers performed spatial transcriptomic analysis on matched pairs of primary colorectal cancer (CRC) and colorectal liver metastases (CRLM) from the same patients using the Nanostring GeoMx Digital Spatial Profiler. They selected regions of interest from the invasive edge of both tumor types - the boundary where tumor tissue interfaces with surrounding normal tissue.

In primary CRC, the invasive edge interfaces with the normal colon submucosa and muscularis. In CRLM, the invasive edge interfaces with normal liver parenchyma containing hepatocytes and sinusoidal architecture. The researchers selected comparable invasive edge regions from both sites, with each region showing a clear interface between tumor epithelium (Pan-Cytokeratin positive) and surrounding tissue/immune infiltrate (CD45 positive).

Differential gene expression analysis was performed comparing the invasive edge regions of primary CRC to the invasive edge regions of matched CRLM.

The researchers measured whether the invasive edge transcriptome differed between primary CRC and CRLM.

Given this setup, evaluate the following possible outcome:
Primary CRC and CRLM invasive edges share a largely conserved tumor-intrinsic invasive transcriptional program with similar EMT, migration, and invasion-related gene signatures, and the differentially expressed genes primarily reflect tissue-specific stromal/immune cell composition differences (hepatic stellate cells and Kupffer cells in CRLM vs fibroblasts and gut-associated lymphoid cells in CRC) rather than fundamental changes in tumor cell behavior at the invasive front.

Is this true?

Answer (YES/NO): NO